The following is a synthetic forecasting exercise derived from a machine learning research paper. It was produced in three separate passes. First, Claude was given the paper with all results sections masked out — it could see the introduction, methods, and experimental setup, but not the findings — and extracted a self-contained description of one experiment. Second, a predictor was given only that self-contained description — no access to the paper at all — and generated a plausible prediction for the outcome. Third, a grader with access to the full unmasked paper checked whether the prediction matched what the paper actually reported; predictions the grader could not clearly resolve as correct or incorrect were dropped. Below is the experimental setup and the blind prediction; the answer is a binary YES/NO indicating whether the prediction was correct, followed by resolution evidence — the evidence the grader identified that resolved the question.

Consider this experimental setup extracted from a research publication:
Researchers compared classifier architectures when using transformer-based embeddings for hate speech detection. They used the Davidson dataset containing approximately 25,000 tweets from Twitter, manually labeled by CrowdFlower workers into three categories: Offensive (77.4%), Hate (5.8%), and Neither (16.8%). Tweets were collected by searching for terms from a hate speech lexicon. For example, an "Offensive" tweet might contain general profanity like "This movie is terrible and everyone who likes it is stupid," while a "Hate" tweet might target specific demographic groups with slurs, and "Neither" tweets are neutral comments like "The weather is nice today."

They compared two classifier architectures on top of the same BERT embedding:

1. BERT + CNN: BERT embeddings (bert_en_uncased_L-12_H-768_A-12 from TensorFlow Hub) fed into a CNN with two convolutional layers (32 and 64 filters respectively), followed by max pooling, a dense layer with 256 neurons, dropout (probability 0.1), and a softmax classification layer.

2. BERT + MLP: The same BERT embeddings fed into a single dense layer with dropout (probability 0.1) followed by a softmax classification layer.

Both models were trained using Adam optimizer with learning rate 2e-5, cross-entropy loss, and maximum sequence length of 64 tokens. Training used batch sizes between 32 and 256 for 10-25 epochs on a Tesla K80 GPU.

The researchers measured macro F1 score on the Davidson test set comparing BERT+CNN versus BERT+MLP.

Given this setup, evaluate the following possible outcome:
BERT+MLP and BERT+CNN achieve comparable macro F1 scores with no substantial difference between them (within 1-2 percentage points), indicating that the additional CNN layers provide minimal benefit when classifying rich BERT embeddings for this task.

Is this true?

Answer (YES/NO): YES